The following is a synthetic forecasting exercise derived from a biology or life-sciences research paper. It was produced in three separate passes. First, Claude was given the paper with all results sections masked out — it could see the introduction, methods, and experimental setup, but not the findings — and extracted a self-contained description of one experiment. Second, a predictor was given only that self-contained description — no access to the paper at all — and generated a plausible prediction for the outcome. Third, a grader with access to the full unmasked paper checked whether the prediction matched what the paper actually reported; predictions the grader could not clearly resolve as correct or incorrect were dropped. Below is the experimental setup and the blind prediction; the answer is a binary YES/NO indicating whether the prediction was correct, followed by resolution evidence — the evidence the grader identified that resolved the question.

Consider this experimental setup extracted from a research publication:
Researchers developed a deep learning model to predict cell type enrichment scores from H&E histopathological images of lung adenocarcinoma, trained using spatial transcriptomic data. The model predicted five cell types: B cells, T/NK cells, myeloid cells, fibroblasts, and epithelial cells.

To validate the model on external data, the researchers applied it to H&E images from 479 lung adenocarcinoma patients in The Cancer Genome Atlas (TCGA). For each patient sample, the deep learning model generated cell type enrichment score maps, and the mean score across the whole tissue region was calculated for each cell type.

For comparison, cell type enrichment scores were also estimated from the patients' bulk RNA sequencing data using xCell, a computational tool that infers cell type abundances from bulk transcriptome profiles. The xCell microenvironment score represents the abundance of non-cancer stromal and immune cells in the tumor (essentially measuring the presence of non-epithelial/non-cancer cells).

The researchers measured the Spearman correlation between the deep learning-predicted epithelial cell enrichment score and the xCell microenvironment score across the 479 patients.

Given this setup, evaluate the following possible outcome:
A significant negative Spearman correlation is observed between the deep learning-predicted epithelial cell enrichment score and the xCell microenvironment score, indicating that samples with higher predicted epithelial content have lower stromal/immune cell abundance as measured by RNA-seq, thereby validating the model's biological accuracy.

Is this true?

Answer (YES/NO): YES